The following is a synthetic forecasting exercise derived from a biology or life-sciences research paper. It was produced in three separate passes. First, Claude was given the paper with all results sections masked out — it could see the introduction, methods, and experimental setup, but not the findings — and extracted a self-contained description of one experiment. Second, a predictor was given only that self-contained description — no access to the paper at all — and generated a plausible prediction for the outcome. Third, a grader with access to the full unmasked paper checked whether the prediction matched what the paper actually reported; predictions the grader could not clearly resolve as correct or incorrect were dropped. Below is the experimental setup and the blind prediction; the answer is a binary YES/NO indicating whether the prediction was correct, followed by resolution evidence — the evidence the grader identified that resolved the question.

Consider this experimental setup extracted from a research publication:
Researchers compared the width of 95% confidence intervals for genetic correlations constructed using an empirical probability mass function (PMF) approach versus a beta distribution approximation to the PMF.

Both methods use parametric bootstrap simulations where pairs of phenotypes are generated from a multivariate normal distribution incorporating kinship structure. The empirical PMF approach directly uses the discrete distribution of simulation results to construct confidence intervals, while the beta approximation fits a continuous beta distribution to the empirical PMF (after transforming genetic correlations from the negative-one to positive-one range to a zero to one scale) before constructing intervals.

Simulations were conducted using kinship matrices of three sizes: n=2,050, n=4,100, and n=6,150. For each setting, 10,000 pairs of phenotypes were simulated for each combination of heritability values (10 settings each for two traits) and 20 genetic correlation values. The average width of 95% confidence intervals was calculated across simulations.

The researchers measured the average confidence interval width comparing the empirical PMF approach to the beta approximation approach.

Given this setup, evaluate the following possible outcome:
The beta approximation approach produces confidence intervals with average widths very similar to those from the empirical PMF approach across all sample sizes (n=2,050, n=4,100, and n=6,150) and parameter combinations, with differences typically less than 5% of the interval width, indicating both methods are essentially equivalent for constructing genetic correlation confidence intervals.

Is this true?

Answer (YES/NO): NO